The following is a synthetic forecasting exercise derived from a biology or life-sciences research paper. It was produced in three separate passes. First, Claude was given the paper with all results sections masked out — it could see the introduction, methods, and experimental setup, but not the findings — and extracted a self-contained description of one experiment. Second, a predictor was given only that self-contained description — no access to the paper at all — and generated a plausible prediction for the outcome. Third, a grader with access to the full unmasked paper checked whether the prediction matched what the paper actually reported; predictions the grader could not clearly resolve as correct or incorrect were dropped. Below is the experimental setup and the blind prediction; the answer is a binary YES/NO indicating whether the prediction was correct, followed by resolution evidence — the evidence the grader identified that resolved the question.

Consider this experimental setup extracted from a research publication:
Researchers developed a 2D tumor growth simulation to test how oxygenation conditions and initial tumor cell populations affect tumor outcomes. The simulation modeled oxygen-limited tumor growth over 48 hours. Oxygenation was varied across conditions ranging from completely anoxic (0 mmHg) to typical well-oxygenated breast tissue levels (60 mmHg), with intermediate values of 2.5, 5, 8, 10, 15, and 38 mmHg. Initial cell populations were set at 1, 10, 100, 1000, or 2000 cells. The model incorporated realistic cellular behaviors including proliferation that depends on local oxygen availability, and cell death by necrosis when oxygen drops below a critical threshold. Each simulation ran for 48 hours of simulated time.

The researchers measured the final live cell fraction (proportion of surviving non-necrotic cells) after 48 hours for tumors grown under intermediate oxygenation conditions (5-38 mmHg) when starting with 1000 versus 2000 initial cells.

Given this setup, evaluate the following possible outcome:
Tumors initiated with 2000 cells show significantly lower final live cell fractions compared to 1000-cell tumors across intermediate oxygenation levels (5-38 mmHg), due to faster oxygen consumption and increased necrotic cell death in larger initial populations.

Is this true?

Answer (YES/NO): YES